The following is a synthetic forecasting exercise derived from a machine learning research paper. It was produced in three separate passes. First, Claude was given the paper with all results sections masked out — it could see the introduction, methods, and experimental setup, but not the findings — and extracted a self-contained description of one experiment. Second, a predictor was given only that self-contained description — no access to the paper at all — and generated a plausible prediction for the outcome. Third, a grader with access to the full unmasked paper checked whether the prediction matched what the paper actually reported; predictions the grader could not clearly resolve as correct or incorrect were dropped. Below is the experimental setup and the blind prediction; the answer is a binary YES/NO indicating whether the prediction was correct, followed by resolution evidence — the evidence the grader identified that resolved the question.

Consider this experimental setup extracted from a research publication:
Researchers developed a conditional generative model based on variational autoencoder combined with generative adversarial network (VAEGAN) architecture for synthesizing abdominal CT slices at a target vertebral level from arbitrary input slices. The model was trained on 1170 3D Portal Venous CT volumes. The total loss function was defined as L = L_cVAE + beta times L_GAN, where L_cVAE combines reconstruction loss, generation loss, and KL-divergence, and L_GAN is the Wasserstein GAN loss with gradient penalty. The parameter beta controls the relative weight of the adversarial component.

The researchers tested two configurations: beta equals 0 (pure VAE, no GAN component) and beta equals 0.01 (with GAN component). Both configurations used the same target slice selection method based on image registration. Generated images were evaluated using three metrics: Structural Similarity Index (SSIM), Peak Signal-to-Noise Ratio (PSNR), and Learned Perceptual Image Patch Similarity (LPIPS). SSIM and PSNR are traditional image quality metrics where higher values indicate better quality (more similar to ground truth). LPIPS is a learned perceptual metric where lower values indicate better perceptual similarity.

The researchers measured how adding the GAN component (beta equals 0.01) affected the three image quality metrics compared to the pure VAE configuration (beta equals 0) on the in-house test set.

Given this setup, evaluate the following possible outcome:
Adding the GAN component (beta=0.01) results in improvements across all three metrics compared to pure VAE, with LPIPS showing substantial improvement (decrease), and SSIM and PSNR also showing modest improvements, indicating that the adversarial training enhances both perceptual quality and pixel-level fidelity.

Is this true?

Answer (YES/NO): NO